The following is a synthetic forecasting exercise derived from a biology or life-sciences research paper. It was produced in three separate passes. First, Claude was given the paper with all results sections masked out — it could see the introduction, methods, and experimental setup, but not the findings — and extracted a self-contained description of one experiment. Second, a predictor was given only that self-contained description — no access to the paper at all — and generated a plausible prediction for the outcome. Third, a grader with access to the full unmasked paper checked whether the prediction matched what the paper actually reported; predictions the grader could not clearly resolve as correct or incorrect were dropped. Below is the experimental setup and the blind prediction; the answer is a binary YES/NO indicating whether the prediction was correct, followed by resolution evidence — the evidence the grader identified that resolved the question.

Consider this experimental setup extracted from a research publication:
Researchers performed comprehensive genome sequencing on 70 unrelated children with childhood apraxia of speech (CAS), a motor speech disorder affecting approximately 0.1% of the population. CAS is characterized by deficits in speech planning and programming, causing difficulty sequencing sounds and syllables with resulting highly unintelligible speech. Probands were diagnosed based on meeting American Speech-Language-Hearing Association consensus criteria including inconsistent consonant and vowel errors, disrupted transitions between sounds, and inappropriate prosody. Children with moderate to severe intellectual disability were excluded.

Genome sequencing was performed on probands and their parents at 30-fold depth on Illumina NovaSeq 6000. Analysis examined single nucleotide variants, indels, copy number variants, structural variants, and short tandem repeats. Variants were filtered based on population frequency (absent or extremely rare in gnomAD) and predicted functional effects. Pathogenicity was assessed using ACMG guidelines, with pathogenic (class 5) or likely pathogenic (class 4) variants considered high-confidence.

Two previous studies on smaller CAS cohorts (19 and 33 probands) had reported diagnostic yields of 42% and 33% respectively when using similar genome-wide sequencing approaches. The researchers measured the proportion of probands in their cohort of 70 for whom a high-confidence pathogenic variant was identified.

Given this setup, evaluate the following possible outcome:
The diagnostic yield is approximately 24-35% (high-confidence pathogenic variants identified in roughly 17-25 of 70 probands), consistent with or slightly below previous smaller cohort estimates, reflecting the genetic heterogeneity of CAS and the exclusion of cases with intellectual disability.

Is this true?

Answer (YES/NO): YES